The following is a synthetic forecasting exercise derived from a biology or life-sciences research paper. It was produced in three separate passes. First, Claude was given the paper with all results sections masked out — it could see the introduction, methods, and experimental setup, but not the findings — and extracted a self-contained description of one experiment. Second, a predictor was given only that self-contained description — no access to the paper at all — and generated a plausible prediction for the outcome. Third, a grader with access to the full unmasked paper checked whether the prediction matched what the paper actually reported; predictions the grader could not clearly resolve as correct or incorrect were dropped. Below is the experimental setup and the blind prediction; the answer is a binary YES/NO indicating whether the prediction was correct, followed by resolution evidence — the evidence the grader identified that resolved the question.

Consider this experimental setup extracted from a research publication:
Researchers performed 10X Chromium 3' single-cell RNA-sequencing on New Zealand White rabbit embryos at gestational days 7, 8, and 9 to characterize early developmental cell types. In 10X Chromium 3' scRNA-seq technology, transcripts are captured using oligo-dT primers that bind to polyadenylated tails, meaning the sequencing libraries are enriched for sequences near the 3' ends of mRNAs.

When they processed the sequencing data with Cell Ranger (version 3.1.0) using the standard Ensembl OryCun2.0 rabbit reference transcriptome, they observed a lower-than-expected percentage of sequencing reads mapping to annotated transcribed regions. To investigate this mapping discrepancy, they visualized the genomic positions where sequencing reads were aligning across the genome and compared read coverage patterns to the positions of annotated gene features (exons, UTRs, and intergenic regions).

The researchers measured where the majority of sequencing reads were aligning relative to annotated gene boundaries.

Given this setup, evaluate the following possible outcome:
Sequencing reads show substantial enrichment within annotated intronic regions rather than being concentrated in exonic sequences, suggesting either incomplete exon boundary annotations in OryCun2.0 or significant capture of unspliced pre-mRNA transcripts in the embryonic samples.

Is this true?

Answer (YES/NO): NO